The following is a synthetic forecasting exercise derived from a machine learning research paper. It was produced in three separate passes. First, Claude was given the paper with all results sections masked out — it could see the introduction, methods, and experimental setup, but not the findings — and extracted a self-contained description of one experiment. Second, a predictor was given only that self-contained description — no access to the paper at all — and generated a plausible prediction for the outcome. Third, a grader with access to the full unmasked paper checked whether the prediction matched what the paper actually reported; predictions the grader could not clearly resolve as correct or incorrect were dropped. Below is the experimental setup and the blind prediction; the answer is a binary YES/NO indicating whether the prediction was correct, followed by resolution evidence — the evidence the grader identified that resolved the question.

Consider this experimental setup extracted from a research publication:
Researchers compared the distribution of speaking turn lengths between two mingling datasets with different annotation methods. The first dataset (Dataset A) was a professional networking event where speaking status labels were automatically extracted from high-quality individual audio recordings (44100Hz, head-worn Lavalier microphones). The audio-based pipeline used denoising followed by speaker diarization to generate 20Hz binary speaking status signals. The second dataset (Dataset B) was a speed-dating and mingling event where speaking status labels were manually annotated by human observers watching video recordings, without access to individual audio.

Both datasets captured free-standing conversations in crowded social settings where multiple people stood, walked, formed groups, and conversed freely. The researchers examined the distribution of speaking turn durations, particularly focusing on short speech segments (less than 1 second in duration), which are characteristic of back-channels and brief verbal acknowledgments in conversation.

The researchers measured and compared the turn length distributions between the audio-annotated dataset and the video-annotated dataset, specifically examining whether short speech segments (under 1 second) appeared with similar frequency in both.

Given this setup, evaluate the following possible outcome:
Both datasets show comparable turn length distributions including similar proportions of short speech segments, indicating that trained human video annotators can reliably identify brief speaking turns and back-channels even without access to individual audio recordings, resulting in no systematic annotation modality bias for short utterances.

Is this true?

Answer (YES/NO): NO